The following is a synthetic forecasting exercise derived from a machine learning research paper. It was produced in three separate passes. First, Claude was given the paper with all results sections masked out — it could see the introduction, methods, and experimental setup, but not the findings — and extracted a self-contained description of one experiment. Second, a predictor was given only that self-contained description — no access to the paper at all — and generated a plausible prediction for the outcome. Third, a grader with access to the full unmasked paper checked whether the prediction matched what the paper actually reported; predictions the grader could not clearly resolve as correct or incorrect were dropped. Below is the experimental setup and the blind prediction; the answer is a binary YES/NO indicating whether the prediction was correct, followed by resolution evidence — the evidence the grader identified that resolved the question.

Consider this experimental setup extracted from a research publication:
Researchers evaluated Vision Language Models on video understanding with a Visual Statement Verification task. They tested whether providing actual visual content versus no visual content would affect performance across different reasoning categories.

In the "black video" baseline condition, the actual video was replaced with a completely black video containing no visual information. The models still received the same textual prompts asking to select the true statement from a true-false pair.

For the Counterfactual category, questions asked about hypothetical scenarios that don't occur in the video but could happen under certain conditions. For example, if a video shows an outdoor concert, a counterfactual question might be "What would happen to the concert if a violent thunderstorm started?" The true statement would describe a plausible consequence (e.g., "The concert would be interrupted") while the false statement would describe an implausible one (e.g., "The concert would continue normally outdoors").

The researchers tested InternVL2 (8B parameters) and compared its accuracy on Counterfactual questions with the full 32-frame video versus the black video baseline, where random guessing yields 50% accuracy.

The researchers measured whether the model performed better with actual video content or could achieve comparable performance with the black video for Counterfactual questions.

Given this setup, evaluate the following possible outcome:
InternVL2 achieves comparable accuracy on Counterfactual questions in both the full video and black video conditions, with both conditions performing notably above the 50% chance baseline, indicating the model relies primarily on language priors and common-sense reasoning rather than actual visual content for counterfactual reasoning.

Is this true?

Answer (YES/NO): YES